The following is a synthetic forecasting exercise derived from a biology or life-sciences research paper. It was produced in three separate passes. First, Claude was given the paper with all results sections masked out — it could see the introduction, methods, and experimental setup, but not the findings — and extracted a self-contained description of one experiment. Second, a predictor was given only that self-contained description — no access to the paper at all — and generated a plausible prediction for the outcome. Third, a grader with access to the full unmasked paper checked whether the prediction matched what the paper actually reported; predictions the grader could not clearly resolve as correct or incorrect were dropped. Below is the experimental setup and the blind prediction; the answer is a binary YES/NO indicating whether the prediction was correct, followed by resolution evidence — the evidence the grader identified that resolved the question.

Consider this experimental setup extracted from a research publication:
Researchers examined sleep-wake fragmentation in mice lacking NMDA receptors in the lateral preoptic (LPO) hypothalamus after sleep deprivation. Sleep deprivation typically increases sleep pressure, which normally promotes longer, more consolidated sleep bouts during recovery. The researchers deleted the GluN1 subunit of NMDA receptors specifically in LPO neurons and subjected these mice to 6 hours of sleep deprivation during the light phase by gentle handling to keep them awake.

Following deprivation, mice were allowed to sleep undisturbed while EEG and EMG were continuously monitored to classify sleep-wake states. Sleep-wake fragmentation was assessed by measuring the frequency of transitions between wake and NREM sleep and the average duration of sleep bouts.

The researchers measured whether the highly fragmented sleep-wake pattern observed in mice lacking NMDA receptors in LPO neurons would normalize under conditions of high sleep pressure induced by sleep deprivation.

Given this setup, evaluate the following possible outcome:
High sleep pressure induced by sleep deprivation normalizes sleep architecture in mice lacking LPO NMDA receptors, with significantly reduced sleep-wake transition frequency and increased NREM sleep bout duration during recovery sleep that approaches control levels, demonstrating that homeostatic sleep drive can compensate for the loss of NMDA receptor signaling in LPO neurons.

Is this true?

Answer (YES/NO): NO